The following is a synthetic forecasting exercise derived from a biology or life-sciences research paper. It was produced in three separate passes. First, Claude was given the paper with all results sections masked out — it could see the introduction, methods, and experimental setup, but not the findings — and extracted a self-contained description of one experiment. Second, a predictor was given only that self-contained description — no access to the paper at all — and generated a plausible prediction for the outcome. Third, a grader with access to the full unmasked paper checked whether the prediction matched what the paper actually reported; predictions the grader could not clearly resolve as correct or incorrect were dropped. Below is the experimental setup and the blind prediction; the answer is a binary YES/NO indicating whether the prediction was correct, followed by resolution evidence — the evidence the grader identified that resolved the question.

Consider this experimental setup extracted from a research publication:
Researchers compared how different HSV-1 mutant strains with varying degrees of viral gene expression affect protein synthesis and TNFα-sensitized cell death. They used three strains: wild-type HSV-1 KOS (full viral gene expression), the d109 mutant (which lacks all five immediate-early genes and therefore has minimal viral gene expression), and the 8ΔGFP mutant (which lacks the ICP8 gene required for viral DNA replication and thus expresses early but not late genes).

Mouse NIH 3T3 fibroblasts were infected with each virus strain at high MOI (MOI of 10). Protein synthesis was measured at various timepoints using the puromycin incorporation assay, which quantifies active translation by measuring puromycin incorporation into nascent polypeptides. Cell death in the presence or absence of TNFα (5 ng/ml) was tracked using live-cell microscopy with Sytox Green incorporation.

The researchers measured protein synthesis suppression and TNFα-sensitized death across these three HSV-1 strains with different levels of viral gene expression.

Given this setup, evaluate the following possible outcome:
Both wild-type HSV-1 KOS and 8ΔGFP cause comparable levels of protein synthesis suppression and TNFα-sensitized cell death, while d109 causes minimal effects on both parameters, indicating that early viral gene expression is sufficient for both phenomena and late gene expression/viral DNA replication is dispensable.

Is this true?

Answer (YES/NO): NO